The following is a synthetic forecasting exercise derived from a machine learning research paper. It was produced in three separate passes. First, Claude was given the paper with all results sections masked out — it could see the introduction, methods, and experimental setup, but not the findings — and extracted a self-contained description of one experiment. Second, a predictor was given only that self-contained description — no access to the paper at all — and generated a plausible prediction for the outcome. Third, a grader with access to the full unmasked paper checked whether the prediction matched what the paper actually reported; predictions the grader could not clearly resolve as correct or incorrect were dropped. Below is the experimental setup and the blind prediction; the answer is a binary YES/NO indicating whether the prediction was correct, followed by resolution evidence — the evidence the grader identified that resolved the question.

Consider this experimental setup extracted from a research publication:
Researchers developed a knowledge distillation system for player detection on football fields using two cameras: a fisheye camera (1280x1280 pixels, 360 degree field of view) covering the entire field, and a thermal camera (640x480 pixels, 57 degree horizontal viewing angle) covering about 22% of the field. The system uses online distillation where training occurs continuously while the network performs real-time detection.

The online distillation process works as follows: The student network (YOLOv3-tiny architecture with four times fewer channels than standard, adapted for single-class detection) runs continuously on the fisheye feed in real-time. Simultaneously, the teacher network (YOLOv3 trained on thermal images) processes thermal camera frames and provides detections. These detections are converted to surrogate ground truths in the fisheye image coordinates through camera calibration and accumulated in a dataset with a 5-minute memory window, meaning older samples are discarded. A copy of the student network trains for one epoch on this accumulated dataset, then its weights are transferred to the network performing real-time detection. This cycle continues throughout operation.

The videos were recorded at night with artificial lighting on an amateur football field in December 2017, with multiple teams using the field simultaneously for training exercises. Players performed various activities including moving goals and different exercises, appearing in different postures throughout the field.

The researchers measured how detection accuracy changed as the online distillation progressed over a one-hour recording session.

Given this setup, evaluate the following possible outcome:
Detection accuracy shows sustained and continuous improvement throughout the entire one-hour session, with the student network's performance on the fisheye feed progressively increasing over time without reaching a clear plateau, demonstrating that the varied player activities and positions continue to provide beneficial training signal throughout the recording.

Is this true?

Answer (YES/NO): YES